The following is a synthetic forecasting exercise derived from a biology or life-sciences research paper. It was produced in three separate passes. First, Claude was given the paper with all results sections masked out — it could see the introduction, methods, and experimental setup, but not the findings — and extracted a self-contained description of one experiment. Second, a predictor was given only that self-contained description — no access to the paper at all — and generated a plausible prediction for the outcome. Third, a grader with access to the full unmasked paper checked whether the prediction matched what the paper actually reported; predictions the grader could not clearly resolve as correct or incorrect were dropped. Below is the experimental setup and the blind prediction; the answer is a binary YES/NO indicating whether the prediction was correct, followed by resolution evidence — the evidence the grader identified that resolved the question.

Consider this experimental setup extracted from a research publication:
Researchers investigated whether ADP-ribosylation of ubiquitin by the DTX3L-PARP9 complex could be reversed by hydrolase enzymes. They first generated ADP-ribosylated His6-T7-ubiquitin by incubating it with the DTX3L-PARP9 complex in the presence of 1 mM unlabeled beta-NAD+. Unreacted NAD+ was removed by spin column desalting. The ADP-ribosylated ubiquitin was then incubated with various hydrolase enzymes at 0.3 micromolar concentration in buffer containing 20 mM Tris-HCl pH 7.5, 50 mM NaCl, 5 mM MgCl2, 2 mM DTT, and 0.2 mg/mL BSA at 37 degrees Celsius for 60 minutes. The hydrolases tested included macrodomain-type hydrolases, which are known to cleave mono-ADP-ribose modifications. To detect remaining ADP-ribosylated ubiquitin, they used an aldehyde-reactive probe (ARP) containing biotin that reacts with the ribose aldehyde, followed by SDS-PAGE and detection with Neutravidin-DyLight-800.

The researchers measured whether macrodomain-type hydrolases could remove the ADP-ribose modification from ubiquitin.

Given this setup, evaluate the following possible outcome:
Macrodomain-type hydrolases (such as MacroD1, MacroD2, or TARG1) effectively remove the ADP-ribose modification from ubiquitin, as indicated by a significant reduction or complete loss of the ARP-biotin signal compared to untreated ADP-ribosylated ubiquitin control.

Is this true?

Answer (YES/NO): YES